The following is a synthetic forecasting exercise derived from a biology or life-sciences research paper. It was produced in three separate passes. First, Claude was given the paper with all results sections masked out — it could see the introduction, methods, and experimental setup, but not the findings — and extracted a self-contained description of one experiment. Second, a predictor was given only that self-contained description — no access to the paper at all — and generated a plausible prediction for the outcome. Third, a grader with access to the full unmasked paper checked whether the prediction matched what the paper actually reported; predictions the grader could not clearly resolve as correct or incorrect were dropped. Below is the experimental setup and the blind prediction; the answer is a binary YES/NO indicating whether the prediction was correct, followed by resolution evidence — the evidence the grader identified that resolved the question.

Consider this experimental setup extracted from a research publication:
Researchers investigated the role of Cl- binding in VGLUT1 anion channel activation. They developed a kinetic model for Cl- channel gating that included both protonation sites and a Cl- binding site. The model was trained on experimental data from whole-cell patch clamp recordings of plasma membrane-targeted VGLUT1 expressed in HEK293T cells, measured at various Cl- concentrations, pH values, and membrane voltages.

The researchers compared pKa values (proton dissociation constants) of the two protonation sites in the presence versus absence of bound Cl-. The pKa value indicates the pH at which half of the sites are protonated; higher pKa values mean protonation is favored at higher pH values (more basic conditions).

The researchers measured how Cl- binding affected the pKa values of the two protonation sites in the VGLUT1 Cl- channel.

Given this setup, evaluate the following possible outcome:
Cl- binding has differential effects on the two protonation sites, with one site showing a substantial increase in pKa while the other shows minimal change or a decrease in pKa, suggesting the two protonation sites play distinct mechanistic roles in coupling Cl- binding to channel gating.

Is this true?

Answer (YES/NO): YES